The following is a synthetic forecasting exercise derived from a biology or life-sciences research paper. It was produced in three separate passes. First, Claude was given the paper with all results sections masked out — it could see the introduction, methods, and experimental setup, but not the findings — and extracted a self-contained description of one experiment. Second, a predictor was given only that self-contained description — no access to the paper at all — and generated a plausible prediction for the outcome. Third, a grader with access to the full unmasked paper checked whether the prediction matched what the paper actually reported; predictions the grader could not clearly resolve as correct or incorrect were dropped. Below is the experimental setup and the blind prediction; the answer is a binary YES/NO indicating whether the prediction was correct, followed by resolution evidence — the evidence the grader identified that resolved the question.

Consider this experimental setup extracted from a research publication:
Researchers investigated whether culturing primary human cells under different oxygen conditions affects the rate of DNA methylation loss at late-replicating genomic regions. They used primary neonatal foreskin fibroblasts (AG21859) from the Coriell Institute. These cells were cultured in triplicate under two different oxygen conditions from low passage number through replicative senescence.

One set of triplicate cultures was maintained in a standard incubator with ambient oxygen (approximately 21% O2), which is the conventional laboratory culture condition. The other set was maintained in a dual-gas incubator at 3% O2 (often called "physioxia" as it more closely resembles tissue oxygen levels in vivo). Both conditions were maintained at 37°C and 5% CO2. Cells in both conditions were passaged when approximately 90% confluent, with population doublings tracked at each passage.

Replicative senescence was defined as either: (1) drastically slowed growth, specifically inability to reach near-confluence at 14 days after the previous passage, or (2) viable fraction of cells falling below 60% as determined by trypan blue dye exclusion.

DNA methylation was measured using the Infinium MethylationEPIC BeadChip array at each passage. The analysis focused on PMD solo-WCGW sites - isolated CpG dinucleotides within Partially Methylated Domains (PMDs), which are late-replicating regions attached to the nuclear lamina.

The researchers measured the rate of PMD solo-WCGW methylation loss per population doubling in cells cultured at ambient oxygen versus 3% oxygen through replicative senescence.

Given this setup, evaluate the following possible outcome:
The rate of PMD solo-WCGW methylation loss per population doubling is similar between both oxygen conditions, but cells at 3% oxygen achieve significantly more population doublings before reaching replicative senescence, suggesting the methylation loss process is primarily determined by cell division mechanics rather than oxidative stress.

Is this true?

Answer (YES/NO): NO